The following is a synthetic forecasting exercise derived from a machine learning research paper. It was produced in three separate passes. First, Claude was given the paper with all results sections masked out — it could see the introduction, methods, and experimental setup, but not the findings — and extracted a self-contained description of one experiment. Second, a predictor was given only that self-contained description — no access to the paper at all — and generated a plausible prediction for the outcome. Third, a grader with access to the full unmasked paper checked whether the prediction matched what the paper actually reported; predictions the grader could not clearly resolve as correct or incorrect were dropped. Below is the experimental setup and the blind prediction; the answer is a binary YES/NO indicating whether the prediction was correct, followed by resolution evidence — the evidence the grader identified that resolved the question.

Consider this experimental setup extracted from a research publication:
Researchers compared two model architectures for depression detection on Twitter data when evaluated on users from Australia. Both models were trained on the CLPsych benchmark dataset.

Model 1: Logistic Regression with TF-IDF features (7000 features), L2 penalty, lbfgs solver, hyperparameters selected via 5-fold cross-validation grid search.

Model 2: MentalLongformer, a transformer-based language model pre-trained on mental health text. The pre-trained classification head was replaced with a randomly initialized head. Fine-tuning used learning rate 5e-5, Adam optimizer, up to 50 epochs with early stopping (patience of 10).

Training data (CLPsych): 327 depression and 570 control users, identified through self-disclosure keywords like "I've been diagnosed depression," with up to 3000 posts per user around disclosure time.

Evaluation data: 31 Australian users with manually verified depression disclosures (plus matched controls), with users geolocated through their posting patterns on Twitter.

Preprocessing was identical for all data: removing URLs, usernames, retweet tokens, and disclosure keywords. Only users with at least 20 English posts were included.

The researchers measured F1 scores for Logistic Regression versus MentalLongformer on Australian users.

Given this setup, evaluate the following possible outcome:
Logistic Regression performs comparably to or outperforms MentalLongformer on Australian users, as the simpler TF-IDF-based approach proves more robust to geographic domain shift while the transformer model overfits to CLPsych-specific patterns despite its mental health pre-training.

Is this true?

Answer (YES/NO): NO